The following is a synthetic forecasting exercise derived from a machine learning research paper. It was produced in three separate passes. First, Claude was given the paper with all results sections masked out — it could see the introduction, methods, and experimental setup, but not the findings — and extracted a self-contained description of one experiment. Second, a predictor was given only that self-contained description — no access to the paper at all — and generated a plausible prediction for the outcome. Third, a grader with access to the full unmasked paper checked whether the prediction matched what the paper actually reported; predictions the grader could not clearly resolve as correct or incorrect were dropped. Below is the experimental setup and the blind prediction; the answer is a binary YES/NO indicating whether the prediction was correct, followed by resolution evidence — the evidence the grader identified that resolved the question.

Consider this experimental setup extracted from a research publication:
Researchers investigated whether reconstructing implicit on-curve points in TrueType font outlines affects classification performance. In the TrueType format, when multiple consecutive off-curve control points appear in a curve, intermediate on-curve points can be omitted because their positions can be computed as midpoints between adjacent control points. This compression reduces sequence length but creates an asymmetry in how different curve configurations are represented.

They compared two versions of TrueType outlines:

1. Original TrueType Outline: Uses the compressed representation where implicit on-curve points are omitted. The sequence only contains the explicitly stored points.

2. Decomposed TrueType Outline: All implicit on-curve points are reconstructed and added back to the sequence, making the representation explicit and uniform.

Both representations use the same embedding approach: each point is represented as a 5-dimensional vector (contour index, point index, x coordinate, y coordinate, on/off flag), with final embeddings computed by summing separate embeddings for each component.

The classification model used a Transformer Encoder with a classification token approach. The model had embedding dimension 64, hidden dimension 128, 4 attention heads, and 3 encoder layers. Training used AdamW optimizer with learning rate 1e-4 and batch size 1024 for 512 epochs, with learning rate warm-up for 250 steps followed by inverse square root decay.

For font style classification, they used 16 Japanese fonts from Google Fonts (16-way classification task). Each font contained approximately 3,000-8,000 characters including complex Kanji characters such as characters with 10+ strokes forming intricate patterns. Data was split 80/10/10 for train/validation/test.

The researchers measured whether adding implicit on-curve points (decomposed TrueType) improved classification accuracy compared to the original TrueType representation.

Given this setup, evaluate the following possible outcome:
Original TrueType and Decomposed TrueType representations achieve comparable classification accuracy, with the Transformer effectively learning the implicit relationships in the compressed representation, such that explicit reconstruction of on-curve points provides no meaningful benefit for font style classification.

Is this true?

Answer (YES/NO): YES